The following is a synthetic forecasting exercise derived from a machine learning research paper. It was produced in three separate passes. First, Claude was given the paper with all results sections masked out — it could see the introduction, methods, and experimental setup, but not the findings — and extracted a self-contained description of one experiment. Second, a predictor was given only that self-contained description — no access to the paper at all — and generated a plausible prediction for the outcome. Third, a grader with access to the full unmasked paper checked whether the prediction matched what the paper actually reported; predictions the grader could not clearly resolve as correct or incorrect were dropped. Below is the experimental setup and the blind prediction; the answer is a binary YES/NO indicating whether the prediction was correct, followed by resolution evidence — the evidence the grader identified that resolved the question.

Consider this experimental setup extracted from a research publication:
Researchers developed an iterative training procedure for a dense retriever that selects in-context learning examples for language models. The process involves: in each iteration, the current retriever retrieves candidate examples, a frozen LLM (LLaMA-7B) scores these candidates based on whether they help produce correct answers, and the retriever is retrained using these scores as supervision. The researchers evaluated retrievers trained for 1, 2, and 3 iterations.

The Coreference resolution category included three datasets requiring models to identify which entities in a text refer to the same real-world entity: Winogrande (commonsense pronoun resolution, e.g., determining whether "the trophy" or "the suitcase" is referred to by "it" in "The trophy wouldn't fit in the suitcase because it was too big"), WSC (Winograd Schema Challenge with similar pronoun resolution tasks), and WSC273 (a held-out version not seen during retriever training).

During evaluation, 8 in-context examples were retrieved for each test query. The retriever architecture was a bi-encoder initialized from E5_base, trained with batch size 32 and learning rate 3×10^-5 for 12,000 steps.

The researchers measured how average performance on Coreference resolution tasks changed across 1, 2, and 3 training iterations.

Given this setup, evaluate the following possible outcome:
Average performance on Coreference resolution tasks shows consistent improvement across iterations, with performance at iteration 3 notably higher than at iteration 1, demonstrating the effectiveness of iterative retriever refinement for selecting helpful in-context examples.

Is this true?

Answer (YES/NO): YES